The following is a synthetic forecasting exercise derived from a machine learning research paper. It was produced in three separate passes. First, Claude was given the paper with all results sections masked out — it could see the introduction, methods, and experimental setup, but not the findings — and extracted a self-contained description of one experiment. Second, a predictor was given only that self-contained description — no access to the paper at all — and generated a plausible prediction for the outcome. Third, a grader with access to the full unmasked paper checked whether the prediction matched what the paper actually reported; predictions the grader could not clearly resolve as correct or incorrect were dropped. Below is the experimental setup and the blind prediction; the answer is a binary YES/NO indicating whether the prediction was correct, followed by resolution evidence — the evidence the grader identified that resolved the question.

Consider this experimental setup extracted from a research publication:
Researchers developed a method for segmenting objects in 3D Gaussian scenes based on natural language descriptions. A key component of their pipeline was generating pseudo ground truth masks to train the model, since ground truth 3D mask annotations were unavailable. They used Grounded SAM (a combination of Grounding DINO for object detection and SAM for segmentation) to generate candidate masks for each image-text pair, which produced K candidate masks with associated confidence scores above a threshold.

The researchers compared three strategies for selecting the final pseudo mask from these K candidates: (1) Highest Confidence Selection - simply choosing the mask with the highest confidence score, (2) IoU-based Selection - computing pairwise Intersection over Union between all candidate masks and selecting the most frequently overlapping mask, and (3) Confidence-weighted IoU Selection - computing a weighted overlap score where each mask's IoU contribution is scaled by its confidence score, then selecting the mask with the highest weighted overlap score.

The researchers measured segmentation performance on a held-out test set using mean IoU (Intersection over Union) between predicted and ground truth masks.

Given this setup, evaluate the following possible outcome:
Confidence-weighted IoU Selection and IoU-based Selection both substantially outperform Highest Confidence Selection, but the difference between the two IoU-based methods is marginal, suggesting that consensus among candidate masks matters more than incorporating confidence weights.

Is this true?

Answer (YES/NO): NO